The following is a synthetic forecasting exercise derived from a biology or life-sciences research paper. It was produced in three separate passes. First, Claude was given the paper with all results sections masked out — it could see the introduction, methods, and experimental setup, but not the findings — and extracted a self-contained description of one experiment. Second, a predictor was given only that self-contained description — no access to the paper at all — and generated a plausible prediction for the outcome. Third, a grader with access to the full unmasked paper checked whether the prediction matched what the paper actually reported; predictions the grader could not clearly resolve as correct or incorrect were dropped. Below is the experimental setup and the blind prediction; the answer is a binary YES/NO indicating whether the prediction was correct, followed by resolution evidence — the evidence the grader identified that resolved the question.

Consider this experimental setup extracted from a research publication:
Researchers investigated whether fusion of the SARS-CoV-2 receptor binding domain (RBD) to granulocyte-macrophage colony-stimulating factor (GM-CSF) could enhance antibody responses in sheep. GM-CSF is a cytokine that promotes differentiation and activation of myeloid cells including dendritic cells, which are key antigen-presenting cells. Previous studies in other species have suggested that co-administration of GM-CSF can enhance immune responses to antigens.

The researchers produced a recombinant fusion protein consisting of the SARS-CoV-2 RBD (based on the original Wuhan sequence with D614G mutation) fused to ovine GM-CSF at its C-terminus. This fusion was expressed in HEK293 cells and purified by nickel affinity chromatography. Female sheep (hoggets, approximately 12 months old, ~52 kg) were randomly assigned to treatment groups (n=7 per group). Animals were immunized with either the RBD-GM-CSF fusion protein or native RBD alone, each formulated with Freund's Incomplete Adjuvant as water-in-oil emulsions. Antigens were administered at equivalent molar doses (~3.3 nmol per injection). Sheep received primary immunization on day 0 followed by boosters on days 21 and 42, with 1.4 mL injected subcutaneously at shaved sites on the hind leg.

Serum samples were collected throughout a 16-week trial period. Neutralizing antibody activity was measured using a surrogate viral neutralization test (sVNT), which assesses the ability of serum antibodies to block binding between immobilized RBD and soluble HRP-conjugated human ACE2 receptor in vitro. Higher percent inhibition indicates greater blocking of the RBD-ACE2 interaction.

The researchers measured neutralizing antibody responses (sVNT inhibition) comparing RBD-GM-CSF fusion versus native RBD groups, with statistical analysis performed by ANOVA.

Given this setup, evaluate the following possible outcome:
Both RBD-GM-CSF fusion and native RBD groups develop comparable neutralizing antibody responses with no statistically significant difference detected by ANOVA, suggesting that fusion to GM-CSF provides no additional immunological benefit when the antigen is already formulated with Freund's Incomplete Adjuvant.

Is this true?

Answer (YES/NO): YES